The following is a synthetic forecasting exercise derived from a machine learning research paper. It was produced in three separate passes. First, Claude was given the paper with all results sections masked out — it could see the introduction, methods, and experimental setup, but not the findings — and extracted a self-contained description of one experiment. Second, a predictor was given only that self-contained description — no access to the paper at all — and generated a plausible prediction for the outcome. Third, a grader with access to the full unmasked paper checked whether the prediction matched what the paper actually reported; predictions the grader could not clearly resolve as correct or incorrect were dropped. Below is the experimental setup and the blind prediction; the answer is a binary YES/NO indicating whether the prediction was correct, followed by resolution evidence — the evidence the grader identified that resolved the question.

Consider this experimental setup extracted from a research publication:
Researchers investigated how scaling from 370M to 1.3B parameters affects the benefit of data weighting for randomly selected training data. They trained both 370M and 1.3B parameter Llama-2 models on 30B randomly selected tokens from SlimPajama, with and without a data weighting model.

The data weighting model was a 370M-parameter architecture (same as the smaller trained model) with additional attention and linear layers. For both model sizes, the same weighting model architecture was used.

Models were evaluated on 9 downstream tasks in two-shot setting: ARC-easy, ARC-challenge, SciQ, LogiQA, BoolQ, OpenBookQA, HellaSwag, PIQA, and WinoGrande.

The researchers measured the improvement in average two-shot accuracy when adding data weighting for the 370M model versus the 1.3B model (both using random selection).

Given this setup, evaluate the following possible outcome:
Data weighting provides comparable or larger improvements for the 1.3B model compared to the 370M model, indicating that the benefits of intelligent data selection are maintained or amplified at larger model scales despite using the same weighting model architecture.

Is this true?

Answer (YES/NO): NO